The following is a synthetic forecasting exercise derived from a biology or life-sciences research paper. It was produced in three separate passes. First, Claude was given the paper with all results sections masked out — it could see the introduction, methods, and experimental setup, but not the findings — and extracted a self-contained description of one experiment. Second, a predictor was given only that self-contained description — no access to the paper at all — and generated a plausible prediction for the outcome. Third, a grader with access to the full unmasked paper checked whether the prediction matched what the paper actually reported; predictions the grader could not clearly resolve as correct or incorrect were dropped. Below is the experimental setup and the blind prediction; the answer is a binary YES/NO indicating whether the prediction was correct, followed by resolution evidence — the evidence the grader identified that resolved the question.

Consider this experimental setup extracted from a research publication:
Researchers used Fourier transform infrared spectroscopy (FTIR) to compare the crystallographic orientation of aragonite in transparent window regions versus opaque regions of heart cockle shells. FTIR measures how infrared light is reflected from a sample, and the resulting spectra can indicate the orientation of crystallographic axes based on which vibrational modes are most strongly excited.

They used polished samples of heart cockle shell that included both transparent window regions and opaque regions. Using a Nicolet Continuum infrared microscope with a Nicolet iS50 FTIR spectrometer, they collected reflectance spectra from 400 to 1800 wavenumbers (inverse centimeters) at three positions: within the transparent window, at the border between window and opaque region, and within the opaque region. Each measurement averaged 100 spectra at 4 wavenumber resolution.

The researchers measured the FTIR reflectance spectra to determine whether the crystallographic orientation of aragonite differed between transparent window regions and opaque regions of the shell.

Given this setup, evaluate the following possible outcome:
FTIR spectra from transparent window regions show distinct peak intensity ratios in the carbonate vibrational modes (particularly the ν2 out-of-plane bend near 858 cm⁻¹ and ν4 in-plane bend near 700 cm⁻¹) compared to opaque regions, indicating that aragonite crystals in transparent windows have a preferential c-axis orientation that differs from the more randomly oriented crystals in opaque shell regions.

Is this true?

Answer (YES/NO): NO